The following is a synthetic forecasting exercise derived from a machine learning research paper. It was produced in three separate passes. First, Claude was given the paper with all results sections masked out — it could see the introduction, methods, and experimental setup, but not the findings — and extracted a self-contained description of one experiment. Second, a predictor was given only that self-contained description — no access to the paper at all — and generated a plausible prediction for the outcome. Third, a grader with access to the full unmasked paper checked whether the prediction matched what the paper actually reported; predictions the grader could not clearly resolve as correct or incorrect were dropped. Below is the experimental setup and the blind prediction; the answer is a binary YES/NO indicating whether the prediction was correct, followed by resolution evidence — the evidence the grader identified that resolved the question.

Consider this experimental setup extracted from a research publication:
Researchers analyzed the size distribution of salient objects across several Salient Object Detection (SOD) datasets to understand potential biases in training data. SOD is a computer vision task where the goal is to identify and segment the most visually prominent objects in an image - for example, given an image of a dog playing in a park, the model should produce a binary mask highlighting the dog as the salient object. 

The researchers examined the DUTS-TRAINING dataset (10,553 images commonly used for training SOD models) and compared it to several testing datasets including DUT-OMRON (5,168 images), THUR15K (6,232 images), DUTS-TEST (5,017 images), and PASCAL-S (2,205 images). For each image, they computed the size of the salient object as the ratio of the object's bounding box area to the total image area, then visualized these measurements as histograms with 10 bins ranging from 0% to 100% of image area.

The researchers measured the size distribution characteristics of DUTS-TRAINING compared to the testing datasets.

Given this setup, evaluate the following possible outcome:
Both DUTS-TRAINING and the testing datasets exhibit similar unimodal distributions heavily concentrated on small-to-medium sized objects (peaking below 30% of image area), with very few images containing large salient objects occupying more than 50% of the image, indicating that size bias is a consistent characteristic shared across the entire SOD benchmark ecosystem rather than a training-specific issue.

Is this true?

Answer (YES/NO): NO